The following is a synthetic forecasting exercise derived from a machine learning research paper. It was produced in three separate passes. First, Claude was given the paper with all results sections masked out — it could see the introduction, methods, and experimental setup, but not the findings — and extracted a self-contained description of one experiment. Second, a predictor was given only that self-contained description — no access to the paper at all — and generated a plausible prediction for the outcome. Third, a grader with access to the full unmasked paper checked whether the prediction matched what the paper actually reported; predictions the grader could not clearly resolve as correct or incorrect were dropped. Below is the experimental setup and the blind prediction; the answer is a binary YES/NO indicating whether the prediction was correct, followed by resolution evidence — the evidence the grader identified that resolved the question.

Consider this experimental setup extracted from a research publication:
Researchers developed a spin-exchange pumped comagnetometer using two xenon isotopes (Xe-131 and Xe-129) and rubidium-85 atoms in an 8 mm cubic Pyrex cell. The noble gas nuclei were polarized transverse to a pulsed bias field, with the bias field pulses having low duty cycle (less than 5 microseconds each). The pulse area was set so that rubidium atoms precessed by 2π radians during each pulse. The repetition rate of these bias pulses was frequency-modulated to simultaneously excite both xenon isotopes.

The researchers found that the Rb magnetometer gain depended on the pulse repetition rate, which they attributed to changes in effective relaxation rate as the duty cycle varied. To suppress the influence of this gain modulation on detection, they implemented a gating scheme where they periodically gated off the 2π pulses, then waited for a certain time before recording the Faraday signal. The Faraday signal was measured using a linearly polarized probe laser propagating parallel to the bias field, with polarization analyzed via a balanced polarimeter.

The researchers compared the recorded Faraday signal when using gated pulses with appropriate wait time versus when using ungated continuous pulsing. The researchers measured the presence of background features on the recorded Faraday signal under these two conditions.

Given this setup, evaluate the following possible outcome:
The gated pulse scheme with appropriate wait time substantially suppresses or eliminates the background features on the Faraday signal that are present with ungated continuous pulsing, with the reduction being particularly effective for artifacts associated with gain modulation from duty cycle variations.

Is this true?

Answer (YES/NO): YES